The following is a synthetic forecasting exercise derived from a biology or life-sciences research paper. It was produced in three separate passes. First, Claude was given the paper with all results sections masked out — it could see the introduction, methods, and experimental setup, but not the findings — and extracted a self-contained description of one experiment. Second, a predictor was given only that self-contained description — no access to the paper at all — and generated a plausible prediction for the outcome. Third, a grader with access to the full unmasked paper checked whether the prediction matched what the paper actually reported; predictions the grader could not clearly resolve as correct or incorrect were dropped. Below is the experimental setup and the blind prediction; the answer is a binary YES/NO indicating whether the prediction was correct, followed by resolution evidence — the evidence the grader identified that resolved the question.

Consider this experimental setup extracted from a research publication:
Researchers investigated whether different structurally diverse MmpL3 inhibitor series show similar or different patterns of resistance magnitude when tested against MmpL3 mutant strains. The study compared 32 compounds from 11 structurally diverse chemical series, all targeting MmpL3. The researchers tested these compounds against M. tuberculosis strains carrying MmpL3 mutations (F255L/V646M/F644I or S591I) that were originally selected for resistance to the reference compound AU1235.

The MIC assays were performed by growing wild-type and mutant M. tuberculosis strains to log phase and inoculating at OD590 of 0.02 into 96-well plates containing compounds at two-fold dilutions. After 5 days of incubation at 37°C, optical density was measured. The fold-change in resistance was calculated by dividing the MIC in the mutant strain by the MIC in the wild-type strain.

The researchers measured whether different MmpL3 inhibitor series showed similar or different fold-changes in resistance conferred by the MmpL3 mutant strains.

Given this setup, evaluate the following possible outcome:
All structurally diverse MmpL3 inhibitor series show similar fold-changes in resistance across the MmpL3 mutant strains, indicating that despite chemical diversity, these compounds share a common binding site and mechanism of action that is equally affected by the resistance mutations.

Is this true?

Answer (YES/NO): NO